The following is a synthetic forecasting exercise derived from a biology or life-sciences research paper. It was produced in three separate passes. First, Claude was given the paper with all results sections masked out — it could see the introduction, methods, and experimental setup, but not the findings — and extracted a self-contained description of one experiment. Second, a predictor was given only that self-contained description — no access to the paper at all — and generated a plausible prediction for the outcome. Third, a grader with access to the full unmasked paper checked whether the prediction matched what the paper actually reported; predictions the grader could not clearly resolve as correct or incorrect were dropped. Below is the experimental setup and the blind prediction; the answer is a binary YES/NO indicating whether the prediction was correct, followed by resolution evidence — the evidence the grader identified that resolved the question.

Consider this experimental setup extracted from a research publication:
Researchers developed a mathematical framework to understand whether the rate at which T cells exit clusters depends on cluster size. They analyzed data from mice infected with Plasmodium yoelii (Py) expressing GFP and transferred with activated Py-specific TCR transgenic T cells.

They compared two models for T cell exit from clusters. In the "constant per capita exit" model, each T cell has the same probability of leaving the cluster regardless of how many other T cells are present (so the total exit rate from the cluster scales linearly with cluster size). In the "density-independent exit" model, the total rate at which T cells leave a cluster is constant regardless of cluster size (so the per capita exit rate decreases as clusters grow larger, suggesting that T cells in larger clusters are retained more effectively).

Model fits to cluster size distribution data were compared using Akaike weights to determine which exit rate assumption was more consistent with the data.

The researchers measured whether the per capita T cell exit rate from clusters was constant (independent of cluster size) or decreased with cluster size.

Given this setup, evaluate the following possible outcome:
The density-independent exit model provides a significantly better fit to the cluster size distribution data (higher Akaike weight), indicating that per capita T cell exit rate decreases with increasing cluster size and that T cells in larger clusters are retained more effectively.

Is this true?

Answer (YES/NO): NO